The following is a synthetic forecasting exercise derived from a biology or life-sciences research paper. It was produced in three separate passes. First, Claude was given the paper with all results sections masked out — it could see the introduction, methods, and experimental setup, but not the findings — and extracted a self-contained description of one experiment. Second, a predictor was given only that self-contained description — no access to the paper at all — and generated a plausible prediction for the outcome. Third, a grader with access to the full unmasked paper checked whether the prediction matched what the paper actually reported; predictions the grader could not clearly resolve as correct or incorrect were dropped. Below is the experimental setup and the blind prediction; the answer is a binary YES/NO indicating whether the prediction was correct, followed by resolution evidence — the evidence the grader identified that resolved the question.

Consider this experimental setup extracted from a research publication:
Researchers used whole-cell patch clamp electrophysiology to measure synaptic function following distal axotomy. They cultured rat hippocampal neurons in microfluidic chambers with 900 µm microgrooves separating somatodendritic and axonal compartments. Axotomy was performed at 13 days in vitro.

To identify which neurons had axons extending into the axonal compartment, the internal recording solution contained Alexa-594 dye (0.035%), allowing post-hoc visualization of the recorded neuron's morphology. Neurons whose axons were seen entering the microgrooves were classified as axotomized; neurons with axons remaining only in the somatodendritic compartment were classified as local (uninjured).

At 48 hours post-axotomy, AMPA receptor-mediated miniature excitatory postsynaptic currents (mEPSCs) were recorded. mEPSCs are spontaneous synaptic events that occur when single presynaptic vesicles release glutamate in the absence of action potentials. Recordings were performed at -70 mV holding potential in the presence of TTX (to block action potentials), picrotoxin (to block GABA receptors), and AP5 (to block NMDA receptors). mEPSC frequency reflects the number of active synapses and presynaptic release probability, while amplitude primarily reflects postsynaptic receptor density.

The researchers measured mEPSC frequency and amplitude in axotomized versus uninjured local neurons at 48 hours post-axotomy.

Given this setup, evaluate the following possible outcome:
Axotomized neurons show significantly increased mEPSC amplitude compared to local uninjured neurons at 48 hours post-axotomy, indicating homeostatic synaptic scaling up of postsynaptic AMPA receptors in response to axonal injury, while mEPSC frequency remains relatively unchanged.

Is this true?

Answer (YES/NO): NO